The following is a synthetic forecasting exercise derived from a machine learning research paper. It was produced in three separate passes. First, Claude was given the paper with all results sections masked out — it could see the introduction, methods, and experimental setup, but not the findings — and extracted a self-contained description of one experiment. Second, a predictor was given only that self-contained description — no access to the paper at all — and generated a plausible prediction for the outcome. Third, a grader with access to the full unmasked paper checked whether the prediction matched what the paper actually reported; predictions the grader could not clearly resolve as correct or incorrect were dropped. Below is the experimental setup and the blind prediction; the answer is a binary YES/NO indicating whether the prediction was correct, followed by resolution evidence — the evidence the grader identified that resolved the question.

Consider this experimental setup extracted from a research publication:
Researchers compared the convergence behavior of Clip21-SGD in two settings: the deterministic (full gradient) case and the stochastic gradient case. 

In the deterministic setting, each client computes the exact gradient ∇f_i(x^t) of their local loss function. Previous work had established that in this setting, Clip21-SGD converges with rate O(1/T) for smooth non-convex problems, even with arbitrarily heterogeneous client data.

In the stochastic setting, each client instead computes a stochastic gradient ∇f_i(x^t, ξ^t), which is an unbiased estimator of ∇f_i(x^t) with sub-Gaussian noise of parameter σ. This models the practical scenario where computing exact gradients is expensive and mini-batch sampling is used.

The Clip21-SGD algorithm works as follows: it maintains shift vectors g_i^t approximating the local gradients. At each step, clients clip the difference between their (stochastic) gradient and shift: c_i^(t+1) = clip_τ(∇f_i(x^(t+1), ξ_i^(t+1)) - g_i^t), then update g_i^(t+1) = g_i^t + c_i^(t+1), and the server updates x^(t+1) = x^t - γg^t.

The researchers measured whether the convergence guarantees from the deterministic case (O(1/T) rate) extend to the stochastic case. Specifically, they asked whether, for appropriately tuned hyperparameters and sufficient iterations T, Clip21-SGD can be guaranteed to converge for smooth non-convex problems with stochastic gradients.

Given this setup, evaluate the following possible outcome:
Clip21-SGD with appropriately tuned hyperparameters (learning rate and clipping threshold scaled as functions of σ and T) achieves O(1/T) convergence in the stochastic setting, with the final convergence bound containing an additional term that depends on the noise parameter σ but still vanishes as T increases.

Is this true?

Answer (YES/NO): NO